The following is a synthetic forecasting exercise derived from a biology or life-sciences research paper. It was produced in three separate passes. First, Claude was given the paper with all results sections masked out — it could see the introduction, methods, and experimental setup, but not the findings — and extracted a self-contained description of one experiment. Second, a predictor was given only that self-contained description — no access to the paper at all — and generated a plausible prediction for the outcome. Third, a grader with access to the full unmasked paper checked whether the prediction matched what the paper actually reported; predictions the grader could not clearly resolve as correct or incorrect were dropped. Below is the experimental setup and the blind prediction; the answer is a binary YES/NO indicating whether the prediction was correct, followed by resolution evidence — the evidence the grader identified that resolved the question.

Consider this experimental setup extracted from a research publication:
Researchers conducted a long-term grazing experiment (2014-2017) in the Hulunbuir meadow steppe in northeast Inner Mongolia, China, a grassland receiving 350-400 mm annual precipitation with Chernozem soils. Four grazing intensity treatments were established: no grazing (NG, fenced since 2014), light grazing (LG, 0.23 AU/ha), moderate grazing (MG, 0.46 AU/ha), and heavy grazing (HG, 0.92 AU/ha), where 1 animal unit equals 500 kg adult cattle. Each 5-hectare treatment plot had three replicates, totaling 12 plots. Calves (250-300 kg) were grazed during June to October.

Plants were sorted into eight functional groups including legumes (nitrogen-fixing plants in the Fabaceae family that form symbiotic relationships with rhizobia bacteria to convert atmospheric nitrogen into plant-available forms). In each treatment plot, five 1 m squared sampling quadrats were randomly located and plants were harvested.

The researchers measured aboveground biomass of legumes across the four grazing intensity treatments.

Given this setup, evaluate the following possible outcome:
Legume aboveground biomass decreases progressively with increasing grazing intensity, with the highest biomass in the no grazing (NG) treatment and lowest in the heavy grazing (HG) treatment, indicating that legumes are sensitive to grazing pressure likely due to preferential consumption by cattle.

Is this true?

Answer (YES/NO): NO